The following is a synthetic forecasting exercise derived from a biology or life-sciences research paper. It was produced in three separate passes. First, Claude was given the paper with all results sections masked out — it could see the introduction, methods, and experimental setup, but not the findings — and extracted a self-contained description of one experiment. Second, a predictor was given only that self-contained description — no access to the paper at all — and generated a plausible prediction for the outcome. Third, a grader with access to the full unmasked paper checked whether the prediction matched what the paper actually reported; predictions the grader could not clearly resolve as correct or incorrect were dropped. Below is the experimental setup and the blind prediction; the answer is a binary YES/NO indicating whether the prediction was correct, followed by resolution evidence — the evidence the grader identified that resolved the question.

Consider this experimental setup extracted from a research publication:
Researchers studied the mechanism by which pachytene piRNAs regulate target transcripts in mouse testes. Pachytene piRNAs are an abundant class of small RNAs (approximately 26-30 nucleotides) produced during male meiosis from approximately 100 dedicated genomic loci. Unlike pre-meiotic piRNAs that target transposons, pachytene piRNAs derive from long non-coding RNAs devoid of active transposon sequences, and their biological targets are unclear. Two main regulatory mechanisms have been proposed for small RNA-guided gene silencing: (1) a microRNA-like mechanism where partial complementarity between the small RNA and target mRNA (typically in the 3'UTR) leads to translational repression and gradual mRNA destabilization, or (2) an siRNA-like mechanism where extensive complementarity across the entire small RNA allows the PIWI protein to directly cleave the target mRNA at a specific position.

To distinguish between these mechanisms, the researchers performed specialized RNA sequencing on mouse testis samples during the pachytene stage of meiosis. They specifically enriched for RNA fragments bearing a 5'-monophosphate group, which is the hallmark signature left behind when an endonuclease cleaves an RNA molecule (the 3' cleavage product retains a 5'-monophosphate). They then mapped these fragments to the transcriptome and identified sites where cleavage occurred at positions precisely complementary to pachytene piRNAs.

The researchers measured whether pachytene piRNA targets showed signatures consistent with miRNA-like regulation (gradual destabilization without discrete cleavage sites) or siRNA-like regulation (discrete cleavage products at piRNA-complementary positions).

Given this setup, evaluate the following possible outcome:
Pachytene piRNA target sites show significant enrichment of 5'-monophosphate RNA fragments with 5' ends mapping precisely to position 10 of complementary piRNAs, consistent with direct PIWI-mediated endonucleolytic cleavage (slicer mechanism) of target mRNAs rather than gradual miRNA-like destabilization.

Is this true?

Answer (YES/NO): YES